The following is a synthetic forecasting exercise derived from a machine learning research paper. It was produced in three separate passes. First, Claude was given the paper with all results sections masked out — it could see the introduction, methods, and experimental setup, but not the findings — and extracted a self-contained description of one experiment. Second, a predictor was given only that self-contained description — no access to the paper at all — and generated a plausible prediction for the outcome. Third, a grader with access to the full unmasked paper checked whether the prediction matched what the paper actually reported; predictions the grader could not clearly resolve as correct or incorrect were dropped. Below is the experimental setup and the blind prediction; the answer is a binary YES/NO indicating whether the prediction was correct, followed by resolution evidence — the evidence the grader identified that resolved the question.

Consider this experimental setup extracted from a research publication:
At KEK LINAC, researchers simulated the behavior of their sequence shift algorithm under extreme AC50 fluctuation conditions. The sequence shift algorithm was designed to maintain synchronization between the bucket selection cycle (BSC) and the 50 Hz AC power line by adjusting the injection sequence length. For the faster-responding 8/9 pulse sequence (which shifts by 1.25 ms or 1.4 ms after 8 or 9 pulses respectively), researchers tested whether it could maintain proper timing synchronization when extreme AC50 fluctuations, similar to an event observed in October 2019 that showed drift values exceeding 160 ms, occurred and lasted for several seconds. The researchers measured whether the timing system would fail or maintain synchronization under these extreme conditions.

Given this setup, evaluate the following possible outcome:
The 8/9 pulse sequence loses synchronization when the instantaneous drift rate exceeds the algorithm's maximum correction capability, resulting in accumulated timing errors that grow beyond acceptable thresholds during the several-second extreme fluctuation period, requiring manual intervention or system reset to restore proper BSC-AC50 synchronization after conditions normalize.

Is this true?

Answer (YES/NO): NO